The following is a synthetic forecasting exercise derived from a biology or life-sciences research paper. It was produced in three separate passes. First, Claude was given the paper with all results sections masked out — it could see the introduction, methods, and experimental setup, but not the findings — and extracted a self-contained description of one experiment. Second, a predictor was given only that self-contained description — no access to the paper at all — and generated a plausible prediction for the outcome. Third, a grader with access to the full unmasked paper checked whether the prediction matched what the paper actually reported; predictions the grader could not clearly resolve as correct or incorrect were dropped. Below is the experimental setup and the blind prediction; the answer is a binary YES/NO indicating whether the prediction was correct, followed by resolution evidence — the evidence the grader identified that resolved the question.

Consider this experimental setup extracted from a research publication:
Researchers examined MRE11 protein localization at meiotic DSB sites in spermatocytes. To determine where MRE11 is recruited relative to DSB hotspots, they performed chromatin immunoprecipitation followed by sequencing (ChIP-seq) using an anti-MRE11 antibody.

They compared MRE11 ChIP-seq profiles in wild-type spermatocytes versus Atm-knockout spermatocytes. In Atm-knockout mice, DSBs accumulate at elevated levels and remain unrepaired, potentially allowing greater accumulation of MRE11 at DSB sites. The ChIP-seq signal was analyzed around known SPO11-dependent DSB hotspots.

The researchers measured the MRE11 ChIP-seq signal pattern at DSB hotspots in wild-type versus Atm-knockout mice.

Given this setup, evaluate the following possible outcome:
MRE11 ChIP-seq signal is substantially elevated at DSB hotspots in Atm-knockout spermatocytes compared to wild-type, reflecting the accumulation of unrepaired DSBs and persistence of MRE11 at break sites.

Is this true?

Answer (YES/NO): YES